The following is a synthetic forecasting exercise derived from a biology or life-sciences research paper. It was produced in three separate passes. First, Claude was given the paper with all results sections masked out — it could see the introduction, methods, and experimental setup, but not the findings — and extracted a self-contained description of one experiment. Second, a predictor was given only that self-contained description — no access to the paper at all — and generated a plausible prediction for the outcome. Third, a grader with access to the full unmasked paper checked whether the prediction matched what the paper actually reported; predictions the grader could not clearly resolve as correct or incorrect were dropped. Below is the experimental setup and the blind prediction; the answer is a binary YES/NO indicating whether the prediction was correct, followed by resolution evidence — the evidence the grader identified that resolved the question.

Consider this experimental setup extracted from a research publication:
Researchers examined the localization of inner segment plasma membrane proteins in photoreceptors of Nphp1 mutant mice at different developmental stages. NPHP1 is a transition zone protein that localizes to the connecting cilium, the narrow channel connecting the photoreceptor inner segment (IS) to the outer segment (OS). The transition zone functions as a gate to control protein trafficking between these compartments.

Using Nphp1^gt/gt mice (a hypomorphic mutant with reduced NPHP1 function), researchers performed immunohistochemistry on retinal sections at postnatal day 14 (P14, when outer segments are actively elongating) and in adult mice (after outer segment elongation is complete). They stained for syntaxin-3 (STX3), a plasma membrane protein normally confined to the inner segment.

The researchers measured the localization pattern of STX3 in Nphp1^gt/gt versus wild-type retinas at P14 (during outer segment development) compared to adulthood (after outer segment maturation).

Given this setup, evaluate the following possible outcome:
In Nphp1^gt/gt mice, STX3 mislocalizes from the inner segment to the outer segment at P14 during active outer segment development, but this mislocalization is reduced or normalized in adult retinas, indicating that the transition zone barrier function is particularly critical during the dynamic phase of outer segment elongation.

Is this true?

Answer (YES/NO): YES